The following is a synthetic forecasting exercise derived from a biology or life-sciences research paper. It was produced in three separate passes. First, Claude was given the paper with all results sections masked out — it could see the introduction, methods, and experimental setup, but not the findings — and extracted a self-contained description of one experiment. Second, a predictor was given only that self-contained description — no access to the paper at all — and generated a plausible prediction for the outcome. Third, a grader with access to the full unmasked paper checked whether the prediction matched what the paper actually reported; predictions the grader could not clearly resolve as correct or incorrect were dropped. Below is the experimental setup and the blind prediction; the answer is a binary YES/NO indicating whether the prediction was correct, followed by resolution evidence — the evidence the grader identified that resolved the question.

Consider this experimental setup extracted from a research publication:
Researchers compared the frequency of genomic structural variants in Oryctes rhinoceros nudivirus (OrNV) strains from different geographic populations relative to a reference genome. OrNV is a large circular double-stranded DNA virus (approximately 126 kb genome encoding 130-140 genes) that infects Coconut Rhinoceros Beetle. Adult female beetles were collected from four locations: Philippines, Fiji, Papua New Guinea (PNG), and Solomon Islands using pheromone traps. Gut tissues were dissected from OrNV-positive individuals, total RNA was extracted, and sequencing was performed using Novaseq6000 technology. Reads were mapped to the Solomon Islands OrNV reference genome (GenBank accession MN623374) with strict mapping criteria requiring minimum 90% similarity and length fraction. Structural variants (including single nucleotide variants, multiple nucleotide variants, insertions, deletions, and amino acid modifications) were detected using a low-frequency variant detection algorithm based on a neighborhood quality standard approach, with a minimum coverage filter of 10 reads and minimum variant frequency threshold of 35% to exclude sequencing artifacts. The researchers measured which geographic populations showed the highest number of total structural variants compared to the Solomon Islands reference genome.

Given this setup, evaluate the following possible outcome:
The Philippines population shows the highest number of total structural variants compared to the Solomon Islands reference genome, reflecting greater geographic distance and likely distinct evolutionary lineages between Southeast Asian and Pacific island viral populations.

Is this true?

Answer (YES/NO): NO